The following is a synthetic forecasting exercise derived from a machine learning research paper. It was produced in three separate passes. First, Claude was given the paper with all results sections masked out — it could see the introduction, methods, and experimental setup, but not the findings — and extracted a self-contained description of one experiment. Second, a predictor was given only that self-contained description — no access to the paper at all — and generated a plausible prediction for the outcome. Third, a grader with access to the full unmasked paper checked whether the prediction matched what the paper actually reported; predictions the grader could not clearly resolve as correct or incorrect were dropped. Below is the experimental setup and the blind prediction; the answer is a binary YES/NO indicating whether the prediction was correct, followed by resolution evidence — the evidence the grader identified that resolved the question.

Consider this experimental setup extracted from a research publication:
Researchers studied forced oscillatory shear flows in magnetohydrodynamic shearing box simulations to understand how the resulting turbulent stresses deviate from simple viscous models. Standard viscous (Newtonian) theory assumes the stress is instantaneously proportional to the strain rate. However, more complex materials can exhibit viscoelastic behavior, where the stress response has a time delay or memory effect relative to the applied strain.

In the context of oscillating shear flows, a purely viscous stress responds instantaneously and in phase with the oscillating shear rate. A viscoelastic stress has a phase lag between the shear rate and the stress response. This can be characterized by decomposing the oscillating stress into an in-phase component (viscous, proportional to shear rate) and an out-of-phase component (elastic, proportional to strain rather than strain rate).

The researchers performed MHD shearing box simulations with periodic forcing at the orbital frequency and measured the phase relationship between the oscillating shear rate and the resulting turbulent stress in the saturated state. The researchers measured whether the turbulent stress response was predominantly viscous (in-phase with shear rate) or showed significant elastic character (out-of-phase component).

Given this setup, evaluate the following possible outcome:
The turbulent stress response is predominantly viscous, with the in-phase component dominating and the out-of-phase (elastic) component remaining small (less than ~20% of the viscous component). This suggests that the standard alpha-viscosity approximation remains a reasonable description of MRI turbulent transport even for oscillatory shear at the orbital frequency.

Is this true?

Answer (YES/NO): NO